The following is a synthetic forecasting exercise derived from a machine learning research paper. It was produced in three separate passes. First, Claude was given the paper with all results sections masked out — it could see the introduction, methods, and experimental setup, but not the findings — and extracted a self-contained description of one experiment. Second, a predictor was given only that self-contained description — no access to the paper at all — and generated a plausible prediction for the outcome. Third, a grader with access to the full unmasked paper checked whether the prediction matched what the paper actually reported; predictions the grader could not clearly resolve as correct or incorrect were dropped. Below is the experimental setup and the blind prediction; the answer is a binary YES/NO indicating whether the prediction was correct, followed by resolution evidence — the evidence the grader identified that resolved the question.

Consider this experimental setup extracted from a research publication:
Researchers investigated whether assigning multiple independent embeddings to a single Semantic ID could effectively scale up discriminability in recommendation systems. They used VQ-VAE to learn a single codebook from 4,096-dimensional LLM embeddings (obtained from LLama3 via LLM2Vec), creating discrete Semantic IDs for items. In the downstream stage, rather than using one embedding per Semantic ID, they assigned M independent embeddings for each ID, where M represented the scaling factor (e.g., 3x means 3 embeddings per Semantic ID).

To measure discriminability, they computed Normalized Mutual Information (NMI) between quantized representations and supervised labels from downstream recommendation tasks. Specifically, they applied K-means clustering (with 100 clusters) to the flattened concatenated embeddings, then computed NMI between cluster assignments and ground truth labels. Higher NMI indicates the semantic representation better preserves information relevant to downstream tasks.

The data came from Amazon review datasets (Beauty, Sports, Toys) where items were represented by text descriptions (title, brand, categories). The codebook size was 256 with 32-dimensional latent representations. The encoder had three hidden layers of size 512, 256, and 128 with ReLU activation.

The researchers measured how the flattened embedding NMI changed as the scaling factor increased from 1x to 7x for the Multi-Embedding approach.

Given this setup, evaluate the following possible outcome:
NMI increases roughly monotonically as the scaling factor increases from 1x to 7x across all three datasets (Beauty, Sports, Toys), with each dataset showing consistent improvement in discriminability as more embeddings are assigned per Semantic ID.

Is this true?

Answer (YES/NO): NO